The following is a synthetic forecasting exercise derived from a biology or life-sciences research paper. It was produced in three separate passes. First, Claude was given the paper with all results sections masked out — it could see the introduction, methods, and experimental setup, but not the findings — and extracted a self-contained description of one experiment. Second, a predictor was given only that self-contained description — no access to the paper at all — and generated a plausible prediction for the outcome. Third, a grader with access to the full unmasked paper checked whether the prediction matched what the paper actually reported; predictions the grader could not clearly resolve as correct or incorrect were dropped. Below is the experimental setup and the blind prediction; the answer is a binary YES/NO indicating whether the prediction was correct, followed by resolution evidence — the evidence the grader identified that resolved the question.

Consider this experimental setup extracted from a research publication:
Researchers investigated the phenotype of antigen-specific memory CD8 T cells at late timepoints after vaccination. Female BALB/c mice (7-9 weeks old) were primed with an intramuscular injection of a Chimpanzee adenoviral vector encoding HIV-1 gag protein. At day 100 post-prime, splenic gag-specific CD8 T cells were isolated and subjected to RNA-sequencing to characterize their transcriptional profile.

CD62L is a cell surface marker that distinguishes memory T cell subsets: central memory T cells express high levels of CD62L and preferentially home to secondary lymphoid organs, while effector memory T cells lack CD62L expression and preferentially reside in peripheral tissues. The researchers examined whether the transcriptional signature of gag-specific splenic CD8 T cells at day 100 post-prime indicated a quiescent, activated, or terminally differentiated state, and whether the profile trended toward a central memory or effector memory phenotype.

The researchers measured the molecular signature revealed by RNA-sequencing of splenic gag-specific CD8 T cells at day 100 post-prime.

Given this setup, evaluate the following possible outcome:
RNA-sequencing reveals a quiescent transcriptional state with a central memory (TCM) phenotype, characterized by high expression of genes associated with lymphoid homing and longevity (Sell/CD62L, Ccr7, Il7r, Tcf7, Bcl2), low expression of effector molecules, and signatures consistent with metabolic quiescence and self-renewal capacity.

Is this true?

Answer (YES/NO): YES